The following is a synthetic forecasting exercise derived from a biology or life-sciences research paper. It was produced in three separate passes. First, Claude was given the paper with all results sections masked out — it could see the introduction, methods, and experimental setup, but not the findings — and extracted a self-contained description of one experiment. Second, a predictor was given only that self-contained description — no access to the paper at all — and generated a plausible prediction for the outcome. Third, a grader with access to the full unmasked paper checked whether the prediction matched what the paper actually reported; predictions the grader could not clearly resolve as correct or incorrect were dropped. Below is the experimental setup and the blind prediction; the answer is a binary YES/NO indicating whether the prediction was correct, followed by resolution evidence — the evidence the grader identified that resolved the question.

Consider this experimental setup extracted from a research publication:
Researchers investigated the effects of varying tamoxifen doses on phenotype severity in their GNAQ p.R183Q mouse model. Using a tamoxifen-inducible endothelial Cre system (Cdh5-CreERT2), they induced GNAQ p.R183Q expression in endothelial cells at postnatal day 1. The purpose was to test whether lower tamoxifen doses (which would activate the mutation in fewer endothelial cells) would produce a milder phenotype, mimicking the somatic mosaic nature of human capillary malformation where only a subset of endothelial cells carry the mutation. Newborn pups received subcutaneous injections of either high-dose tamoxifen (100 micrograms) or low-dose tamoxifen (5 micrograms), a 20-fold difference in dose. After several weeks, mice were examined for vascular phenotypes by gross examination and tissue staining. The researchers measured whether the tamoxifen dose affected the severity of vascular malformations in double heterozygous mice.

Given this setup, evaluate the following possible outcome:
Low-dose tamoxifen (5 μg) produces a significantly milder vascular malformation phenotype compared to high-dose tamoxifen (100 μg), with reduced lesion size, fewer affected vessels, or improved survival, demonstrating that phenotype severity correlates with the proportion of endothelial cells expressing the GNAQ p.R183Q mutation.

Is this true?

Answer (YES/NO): NO